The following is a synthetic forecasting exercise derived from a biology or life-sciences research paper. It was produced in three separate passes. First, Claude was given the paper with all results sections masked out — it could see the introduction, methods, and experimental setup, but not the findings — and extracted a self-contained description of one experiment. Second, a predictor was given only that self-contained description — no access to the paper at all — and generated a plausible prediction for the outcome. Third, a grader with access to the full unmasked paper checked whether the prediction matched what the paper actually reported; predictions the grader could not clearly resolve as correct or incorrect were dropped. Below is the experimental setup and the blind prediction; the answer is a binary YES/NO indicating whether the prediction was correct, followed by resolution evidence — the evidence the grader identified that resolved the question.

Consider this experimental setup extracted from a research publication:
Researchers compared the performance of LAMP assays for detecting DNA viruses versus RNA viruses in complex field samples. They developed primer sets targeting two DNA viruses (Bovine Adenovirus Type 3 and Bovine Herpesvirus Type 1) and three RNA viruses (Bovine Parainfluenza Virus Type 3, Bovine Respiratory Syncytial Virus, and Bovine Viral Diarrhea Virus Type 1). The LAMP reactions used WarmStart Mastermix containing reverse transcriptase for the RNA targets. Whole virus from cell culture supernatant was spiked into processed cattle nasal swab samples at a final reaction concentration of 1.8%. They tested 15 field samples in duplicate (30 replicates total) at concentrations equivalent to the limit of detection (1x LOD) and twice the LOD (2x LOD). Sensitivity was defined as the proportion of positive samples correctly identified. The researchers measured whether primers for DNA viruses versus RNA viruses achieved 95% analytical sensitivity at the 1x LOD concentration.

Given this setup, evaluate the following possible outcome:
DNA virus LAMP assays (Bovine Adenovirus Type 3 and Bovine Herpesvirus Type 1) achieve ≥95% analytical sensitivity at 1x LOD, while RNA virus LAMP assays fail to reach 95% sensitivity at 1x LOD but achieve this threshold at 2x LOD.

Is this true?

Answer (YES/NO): NO